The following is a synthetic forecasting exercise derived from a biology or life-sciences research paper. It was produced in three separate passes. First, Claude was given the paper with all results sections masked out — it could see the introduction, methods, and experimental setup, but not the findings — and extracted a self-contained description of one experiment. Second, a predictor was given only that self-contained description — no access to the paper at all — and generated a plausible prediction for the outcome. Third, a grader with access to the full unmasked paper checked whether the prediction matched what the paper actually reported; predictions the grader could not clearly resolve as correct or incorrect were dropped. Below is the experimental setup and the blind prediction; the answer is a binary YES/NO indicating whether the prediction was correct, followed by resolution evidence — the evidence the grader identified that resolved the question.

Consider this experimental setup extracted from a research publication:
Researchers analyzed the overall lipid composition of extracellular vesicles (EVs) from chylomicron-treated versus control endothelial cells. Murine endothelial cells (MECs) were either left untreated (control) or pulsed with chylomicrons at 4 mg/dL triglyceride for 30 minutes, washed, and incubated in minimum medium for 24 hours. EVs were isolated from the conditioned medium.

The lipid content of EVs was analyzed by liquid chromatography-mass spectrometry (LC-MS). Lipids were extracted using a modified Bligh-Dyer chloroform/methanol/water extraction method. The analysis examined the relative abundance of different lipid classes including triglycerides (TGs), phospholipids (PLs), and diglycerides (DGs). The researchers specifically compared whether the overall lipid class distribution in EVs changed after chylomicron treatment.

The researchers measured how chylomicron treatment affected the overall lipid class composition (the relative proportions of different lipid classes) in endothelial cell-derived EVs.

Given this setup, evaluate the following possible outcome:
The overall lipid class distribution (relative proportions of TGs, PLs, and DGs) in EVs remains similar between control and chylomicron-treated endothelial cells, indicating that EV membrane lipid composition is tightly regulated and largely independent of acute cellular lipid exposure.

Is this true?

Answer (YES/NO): YES